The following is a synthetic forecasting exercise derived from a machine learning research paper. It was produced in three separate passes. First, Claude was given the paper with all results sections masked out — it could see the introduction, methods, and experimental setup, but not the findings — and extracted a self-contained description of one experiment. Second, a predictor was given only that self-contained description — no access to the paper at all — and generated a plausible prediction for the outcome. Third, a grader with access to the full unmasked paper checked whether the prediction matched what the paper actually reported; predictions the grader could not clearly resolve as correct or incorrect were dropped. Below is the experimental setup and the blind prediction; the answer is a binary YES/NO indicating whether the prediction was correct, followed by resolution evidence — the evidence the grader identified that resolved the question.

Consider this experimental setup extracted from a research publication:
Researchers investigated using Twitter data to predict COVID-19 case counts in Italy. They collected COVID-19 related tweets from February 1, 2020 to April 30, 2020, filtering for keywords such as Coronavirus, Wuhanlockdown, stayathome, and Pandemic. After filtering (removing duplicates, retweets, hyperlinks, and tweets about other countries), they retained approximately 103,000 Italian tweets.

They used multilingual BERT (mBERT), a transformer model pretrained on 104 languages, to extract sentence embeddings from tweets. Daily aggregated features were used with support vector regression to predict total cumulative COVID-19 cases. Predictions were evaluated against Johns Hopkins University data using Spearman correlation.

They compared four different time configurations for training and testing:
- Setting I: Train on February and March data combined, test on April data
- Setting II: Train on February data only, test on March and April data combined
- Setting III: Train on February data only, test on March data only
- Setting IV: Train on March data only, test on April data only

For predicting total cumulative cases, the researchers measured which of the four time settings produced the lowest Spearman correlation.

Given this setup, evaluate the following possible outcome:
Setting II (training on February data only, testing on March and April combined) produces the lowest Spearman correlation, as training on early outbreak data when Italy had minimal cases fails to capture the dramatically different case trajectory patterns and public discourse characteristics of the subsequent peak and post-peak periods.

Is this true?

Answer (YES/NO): NO